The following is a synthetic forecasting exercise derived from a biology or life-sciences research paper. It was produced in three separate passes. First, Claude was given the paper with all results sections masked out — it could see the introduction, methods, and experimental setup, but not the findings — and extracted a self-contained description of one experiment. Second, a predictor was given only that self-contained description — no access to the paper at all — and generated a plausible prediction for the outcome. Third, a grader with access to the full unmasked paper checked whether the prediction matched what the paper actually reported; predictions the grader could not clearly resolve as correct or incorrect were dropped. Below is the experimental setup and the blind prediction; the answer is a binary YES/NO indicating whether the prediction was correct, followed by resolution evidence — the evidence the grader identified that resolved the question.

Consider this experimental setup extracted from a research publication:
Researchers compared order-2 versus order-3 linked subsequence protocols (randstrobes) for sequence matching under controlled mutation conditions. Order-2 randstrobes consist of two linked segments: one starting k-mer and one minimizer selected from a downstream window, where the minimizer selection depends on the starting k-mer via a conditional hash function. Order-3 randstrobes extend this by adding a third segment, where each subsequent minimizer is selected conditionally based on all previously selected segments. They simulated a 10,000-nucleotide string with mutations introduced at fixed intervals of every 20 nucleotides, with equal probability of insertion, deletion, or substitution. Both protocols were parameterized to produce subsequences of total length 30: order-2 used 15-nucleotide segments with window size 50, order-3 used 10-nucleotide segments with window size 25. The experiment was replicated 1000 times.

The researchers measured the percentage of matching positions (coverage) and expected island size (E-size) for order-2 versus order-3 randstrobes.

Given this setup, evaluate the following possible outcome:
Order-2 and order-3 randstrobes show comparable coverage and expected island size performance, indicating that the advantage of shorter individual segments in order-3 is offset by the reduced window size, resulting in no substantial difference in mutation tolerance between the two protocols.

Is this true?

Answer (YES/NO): NO